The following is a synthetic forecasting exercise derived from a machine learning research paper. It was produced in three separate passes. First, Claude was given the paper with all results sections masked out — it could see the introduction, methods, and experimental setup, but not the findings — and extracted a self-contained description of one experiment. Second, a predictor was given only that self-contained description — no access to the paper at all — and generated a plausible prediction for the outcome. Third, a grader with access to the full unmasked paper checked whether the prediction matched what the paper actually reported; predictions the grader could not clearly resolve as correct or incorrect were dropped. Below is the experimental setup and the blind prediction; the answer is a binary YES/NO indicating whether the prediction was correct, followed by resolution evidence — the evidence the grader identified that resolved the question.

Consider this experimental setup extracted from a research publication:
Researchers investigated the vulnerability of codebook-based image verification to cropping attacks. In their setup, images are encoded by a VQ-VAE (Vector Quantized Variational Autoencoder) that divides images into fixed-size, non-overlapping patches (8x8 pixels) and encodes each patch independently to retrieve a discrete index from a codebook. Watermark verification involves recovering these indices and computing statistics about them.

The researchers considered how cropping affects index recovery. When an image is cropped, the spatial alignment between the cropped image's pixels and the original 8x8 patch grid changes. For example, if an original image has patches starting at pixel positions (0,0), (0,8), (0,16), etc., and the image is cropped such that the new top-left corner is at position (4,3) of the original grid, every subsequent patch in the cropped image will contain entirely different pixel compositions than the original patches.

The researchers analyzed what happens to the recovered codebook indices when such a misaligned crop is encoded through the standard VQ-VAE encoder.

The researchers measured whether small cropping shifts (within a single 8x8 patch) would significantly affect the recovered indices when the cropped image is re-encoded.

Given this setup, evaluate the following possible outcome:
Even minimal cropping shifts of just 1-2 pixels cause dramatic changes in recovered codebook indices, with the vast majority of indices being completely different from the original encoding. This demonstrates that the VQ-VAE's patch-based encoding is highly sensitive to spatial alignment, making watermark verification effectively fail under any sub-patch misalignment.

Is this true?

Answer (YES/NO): YES